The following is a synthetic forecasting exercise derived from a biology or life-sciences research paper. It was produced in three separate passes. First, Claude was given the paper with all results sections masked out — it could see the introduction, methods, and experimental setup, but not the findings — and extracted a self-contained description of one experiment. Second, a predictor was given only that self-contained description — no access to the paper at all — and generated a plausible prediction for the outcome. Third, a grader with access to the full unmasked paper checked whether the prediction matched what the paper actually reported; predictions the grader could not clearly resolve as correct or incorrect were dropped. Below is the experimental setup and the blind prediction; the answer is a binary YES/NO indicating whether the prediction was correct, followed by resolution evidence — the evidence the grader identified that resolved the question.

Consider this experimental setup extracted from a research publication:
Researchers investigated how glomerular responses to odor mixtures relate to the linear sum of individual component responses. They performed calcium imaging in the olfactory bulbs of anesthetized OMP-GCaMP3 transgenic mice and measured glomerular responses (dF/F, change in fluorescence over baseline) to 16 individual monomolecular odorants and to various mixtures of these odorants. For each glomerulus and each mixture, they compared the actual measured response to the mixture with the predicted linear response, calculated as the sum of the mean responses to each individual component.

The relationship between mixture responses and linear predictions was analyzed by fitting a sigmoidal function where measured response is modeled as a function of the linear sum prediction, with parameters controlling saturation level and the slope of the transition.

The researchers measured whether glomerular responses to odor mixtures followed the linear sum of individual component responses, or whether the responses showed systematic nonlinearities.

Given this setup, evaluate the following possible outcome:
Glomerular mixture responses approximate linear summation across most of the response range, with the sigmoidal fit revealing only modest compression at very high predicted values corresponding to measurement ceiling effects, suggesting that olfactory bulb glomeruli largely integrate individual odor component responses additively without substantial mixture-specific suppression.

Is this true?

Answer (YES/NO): NO